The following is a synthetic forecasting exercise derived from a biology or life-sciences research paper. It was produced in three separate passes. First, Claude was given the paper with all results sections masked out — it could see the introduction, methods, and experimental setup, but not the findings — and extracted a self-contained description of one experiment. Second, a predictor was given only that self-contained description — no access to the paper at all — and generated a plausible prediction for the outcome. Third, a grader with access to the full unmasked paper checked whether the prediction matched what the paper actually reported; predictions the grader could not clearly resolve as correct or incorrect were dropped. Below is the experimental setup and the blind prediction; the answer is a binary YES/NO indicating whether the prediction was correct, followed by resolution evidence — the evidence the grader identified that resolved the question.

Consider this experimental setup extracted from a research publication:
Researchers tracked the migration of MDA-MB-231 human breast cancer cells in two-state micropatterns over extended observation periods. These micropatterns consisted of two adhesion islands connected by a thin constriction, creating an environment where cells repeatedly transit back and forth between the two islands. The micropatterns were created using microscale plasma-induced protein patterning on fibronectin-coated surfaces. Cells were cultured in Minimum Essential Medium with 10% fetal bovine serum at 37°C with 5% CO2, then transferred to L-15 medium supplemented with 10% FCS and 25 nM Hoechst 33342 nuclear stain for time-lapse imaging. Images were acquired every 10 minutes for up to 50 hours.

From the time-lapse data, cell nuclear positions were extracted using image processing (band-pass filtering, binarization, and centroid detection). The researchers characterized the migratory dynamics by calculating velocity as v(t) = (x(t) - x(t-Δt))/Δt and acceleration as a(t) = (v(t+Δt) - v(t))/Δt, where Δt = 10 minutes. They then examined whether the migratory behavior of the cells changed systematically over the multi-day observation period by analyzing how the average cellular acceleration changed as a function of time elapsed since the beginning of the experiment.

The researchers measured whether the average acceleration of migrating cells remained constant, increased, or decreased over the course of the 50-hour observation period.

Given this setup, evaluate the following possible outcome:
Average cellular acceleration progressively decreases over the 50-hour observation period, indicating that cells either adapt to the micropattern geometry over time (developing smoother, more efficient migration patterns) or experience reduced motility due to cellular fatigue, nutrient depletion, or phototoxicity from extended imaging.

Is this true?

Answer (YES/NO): YES